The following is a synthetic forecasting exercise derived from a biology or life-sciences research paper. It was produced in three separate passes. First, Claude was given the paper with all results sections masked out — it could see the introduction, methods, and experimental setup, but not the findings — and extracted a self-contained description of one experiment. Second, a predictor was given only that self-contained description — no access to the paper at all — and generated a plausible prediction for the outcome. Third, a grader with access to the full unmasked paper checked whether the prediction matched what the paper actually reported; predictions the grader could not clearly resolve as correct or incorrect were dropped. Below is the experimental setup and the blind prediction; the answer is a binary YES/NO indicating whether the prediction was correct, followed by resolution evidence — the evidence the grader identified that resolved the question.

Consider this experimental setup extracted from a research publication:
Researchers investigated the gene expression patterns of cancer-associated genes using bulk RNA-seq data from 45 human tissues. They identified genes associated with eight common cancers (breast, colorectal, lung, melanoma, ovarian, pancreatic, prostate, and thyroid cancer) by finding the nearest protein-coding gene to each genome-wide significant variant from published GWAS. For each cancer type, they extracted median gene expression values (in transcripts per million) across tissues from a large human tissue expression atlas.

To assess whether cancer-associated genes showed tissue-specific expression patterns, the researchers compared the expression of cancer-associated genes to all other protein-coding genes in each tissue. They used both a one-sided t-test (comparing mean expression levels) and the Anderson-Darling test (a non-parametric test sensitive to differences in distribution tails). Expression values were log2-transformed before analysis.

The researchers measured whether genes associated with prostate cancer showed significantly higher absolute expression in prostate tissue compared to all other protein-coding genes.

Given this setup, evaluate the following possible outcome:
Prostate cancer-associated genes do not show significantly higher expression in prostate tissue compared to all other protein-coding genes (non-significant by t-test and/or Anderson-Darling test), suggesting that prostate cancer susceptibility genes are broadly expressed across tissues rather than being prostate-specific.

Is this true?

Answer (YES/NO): NO